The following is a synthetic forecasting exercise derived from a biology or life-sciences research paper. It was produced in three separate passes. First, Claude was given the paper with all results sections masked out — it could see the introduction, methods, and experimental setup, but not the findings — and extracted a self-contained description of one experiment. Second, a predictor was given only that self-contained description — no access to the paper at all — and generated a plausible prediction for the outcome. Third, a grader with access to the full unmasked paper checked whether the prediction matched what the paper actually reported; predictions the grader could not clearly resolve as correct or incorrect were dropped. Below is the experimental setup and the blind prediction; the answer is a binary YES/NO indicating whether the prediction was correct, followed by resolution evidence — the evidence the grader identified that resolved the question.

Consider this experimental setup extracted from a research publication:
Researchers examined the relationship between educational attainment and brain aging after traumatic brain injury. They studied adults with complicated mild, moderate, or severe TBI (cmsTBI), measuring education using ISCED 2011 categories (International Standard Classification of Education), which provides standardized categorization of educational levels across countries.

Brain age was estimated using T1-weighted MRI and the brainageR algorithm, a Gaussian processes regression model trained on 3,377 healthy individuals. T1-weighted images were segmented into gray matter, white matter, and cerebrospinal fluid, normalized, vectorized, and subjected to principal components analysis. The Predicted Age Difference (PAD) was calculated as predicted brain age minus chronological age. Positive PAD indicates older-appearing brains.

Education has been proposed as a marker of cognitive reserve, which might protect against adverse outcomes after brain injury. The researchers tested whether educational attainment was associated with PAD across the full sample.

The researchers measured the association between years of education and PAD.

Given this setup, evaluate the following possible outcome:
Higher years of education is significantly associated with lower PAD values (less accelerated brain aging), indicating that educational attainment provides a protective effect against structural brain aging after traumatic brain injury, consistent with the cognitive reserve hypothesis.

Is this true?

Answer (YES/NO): NO